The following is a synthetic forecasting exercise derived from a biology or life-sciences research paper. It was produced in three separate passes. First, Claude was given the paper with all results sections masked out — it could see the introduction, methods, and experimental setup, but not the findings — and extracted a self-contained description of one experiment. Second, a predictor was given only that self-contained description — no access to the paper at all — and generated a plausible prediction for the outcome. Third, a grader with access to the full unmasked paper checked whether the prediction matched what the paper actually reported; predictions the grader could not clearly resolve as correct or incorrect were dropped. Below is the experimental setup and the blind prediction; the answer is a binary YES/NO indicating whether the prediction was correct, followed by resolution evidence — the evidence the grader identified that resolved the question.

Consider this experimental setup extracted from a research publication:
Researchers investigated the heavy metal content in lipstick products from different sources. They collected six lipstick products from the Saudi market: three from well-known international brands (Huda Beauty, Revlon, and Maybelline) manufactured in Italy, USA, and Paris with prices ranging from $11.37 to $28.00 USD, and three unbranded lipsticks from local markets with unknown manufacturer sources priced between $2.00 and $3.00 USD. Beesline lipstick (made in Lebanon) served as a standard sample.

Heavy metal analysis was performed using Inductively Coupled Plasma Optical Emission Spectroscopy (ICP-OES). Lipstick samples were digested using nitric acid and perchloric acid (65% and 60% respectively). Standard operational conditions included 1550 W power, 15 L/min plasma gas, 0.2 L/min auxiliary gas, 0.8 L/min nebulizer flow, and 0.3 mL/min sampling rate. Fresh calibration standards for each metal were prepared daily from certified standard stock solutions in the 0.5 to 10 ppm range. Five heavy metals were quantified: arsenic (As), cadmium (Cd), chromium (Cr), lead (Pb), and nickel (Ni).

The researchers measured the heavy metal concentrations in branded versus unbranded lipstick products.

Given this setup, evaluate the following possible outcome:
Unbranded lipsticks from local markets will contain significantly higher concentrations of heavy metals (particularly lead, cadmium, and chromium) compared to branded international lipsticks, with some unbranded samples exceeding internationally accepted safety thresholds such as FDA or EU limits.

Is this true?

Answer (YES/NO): NO